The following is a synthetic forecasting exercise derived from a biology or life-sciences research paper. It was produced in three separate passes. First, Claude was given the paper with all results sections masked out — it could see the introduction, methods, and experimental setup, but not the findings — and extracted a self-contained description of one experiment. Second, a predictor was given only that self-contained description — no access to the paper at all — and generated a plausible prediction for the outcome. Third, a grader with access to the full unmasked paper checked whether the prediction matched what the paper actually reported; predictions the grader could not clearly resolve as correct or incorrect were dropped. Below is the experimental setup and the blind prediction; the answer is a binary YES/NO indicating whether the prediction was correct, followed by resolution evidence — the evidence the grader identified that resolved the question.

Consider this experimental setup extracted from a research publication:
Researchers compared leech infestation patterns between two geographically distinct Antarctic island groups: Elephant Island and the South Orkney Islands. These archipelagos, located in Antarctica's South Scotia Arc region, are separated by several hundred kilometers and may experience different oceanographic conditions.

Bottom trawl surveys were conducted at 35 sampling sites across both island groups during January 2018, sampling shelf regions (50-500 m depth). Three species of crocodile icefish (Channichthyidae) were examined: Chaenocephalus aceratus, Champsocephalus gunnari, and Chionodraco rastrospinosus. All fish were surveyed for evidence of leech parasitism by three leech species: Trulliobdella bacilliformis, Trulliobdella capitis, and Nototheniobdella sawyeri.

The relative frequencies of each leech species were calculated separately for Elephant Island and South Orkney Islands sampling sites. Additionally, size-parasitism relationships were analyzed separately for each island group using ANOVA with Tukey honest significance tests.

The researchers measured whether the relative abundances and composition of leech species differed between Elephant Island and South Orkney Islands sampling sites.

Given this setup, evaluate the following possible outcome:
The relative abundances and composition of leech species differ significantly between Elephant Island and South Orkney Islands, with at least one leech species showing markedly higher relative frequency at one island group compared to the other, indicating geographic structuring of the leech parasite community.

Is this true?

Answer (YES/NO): YES